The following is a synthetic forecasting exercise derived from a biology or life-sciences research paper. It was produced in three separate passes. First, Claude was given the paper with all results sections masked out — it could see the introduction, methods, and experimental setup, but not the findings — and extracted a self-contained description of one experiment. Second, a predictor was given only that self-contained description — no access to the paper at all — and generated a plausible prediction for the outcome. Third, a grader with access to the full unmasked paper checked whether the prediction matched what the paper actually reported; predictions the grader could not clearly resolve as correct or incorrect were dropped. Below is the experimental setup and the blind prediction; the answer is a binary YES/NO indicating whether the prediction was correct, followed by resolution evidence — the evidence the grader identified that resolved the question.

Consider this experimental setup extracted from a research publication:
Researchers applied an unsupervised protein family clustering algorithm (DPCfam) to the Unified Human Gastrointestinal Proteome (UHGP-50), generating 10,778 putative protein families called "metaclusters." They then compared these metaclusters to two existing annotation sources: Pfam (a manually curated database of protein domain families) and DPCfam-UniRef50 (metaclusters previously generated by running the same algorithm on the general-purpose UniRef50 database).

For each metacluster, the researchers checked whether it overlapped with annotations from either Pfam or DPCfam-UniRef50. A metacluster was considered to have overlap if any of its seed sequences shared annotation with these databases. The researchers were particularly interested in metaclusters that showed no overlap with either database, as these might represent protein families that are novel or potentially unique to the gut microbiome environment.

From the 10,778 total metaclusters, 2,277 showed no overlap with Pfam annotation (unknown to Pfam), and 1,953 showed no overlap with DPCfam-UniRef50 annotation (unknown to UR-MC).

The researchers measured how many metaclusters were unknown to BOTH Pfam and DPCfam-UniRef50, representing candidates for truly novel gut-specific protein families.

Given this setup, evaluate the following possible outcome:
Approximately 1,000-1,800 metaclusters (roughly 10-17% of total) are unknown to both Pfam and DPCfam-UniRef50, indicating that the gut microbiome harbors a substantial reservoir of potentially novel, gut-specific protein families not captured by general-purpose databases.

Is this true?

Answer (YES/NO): YES